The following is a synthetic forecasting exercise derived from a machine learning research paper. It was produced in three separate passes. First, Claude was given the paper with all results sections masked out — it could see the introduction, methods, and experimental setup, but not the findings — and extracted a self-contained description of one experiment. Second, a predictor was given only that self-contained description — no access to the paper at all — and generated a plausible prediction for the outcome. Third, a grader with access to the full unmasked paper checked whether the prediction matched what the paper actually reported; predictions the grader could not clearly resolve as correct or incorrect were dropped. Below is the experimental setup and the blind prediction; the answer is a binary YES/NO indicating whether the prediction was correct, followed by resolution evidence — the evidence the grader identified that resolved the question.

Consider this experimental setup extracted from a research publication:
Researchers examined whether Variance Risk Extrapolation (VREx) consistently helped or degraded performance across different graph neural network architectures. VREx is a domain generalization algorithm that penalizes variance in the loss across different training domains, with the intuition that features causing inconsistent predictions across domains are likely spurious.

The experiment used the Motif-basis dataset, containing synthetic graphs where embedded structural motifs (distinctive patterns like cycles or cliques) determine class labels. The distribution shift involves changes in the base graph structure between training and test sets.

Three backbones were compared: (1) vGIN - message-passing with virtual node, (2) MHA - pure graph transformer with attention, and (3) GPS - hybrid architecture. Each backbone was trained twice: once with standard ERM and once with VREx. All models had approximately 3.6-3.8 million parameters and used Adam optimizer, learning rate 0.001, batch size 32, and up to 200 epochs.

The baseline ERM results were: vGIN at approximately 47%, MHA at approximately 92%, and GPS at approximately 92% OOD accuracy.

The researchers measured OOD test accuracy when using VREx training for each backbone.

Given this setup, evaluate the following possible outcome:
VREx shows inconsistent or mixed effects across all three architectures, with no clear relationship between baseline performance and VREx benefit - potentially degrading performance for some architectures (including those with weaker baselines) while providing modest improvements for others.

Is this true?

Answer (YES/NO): NO